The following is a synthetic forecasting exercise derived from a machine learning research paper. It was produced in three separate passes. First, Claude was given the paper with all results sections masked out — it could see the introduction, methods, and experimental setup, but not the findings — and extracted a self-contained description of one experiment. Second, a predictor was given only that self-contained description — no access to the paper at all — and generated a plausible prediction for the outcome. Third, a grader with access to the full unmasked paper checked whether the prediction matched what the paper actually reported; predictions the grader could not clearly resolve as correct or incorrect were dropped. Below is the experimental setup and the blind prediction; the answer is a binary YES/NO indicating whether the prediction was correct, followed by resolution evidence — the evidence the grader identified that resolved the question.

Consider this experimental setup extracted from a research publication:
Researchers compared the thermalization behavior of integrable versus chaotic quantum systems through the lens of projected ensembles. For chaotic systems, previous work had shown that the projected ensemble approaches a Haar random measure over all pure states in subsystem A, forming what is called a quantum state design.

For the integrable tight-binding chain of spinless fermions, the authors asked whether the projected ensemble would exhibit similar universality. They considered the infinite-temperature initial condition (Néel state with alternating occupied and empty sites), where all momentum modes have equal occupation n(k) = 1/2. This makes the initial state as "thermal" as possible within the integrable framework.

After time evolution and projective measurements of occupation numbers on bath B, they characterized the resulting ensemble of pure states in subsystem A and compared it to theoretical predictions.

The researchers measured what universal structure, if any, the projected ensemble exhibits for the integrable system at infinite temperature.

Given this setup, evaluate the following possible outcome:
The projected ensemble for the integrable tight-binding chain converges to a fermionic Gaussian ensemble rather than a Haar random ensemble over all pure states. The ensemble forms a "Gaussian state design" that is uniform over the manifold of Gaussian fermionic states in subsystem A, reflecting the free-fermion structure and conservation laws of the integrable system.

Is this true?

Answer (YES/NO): YES